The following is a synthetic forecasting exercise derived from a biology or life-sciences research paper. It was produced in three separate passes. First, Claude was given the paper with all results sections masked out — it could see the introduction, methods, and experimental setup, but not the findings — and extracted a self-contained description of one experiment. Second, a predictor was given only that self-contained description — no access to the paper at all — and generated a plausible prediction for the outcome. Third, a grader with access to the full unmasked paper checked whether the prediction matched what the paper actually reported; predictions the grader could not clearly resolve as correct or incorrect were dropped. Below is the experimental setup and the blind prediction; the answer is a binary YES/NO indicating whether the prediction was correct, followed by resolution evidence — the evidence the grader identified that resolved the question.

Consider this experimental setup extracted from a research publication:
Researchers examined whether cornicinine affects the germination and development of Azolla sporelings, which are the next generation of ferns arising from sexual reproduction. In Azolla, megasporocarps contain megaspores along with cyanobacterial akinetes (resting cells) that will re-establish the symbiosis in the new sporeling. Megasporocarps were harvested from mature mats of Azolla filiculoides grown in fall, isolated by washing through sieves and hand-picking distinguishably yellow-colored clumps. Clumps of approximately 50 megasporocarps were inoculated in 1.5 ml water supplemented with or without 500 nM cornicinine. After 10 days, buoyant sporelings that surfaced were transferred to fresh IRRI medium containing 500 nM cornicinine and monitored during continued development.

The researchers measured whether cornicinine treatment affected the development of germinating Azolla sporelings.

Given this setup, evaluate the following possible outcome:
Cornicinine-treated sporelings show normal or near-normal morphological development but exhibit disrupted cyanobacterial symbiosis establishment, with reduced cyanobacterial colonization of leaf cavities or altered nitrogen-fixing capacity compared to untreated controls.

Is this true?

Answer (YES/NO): NO